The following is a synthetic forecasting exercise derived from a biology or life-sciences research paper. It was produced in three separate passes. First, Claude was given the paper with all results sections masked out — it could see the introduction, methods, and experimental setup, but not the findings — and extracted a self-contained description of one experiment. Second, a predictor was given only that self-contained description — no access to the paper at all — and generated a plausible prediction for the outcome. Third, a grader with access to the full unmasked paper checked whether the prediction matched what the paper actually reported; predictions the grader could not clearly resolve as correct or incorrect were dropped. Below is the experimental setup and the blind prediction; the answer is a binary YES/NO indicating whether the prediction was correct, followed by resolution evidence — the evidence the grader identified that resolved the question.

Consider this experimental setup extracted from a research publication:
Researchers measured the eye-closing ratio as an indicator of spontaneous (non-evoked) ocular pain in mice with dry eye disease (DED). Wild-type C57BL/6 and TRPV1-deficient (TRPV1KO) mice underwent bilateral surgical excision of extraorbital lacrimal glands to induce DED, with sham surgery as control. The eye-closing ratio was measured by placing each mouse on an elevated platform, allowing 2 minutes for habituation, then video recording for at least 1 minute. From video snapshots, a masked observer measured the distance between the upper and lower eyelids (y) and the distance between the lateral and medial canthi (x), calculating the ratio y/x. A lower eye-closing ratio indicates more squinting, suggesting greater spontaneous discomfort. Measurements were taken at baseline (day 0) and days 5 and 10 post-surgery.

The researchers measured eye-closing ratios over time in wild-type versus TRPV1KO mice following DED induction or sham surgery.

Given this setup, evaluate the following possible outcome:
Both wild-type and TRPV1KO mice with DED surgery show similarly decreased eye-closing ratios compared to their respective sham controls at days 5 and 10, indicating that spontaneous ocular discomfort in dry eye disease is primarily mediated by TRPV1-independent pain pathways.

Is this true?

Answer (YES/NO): NO